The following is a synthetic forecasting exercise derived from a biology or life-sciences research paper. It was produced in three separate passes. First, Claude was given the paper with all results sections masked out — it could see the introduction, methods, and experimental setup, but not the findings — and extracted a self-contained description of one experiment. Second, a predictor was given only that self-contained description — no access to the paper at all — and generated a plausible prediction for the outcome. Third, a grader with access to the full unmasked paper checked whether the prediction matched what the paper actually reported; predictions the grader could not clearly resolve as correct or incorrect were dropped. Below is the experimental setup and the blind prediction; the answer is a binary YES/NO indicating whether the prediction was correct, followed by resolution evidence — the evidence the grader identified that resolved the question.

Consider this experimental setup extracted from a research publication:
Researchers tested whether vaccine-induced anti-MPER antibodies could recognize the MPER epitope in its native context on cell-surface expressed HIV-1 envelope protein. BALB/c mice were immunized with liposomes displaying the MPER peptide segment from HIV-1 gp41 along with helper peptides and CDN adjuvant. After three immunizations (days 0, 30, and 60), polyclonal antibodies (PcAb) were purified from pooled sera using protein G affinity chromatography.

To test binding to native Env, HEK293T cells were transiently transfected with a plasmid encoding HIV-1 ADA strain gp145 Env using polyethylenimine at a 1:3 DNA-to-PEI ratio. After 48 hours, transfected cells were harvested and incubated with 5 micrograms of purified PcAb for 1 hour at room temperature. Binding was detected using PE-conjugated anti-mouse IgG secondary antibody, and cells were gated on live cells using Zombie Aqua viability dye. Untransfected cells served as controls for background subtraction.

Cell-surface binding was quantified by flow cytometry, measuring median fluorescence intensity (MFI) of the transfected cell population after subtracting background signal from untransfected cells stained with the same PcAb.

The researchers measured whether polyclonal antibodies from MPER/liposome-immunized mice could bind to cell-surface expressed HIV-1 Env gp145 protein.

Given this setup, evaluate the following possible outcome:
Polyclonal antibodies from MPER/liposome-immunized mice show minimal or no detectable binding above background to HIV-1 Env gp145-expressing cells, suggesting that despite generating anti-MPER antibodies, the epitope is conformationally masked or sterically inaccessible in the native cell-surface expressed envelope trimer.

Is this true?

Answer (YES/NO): NO